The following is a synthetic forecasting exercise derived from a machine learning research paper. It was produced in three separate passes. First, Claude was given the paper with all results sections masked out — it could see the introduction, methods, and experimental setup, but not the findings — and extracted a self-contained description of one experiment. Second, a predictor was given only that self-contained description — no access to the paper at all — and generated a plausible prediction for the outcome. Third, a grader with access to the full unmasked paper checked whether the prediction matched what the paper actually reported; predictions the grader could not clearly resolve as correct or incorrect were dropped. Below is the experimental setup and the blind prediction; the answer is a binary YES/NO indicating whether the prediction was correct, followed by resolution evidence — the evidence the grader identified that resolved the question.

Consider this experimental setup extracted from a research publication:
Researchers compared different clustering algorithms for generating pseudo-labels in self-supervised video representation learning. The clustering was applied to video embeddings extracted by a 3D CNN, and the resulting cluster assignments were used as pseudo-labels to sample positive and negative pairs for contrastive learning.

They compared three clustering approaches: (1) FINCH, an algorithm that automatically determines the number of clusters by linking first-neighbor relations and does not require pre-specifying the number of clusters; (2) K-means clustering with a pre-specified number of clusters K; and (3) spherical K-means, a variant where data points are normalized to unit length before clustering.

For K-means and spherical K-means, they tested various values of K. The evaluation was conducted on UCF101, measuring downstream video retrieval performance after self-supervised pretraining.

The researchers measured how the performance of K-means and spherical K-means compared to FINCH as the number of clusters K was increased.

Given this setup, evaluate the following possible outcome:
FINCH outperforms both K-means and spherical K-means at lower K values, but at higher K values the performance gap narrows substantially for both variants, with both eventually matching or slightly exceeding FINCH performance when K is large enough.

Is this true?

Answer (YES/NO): NO